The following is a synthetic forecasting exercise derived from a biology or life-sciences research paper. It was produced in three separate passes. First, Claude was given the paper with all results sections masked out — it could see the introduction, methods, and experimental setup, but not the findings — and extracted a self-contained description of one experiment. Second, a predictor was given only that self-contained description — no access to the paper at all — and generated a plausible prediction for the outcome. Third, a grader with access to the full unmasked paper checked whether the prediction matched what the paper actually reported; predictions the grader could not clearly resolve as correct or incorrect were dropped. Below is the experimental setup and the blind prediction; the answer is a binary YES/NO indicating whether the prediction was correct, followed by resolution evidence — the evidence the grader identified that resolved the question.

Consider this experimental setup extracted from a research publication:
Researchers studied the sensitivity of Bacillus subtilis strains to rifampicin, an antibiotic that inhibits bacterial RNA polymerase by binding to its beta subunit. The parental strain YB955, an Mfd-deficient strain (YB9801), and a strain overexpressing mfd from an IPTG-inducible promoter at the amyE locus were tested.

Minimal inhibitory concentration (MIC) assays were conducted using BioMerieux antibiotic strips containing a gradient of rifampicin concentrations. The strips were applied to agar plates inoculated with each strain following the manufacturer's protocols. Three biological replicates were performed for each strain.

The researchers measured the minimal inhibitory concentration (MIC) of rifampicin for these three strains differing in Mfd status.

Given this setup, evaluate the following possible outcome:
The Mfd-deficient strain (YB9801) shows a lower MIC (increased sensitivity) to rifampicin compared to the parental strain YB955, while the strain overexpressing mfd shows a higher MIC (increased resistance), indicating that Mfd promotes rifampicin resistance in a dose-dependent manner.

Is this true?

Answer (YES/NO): NO